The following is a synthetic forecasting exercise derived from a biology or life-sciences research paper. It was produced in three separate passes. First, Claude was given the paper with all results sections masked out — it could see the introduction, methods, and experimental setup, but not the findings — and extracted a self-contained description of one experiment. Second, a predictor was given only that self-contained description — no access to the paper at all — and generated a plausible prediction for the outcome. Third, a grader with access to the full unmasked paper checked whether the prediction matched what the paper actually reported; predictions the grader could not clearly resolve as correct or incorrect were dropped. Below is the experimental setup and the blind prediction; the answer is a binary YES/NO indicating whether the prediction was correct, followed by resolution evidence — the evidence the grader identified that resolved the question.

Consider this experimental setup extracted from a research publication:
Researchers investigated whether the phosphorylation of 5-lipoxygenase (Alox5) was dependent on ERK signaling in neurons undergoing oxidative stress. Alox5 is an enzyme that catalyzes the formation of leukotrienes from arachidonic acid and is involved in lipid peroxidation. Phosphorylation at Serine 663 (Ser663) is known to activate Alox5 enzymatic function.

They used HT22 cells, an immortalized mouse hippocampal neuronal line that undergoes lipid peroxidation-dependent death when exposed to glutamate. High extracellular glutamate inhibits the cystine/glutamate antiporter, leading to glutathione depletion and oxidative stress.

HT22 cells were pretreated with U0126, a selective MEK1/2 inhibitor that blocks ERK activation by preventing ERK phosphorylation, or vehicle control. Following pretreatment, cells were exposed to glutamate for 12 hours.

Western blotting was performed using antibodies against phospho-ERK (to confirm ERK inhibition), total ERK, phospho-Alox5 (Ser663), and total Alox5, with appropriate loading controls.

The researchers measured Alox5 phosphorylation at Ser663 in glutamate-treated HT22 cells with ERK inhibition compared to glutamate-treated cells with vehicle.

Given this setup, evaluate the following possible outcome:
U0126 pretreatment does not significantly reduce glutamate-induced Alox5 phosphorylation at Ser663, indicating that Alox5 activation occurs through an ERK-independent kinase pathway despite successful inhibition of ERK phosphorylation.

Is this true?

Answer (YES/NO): NO